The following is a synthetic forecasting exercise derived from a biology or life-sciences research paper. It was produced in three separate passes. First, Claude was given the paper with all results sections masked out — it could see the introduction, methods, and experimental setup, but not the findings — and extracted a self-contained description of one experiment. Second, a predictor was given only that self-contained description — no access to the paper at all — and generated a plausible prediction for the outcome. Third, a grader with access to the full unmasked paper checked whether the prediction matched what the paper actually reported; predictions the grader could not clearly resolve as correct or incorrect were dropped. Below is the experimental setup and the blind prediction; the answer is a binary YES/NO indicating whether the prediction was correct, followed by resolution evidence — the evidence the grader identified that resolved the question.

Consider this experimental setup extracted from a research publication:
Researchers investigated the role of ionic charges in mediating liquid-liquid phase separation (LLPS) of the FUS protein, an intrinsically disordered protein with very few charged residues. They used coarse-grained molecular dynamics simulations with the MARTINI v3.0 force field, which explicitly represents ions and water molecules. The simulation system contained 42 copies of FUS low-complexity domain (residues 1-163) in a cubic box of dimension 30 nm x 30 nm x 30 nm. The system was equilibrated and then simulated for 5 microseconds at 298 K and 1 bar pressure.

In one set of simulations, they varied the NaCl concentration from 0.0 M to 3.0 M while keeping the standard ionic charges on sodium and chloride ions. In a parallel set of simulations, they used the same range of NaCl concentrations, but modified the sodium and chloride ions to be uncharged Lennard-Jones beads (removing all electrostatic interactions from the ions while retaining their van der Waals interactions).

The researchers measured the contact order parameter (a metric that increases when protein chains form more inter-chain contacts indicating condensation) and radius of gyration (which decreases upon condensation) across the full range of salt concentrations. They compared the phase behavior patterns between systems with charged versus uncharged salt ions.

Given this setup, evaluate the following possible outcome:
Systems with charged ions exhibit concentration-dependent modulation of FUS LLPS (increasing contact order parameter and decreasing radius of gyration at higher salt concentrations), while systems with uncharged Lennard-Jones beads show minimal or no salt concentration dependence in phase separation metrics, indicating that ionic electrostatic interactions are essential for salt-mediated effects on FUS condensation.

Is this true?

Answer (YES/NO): NO